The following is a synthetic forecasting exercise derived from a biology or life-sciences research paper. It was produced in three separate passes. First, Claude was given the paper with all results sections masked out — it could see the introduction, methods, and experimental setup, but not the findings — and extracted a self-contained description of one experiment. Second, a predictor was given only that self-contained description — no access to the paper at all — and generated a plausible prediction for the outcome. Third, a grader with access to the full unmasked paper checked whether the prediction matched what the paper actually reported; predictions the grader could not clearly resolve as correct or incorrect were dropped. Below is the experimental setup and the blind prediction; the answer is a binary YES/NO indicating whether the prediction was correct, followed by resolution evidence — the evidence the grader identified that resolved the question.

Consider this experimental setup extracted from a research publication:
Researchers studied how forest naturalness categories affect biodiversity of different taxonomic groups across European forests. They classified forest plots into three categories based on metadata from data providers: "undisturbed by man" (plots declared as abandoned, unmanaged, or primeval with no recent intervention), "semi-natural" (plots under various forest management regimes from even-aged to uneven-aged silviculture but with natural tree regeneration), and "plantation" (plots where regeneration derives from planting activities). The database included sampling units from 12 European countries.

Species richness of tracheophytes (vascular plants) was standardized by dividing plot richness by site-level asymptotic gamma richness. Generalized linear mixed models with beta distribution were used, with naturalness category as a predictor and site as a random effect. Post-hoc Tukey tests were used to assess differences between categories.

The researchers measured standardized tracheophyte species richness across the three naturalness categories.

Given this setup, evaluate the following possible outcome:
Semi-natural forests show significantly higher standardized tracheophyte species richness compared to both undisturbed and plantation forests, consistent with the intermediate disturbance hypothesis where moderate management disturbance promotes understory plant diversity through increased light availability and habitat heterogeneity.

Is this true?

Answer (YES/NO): NO